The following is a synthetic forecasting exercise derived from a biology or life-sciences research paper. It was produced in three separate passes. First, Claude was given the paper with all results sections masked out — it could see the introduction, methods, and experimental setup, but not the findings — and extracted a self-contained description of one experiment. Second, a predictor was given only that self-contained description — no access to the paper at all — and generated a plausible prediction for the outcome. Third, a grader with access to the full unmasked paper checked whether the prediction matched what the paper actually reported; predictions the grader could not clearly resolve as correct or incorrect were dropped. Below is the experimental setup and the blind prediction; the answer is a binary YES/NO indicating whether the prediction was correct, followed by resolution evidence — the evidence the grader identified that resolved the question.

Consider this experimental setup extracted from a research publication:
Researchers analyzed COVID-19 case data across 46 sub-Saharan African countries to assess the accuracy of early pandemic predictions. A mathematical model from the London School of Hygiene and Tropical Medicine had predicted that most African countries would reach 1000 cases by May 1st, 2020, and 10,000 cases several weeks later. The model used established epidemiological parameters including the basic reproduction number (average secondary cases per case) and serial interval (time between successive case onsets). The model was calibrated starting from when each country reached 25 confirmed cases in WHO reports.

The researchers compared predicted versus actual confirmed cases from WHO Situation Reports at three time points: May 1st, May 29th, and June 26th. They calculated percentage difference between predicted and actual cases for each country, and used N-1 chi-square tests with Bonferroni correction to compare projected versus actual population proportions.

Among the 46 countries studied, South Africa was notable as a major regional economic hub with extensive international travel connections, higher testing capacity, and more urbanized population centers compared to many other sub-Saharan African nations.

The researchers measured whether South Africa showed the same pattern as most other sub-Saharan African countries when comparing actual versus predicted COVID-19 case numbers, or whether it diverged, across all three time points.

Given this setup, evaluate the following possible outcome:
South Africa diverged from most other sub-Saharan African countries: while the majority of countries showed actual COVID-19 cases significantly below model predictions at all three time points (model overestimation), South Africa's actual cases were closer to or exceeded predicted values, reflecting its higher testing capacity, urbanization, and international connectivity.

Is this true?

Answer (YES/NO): YES